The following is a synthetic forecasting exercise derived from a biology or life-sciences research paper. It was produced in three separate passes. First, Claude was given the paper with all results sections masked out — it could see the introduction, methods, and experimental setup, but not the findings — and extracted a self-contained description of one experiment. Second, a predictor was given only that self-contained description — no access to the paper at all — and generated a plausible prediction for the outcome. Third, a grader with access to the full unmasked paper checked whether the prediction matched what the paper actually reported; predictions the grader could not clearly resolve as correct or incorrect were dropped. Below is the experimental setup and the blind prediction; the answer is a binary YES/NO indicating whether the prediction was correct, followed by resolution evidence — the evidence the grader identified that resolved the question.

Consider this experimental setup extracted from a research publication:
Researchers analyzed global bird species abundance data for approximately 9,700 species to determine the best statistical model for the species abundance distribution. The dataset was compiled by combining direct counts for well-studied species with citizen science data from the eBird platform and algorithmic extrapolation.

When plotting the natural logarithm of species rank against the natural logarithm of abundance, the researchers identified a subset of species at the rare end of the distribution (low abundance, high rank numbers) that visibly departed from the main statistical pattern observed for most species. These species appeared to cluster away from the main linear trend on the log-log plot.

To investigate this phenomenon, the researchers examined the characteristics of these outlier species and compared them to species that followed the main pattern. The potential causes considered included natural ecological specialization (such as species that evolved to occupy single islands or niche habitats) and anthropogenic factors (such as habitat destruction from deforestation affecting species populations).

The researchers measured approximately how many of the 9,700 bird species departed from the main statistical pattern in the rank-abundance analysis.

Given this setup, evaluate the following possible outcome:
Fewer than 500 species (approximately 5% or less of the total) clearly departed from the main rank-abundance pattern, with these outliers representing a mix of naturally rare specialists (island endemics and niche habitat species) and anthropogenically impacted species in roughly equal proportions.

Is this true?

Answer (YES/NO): NO